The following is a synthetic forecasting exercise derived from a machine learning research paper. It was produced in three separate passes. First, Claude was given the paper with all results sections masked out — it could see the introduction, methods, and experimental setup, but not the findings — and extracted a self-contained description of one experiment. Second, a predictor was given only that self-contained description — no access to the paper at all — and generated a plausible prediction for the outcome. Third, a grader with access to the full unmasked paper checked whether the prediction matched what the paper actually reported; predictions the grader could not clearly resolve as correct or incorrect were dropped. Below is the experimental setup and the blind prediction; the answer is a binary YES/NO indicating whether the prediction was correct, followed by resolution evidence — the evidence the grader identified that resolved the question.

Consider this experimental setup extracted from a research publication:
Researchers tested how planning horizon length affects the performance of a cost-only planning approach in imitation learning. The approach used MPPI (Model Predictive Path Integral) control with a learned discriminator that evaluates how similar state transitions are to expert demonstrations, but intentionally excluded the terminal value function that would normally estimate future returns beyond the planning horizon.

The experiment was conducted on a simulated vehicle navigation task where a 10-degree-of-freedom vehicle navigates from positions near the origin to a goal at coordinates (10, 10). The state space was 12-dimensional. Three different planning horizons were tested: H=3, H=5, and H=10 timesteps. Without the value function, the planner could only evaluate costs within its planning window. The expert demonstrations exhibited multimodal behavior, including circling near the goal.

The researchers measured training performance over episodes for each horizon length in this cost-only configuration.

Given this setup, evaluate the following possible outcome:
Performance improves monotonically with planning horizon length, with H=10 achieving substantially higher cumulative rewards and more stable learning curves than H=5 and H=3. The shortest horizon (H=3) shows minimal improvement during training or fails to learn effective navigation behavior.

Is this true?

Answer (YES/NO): NO